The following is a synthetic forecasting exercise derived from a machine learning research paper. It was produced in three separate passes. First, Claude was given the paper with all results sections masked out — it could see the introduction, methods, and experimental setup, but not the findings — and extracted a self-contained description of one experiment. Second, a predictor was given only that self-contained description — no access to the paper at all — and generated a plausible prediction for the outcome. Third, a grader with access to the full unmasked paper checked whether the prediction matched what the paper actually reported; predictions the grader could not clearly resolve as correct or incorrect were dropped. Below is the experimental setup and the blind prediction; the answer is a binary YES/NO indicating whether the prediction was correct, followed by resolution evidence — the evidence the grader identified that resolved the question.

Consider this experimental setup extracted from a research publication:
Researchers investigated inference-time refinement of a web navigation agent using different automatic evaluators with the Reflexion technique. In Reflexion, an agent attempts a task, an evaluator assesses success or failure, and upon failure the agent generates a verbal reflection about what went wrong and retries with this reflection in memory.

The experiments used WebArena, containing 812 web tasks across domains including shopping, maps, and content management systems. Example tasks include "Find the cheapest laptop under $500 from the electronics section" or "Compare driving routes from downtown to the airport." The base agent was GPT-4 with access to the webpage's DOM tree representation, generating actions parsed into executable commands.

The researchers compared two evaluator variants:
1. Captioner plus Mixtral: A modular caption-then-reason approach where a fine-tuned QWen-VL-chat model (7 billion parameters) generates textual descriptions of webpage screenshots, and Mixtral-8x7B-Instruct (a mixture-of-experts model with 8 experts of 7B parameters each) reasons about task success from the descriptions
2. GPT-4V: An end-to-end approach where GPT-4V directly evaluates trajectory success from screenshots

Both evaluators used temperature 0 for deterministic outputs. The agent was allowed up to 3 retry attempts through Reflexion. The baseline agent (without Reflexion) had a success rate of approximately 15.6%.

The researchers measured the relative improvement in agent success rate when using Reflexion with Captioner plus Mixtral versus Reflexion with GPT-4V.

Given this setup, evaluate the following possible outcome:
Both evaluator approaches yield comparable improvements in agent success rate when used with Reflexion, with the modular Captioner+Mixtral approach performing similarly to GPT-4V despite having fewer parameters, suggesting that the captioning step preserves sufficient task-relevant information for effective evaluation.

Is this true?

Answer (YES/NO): NO